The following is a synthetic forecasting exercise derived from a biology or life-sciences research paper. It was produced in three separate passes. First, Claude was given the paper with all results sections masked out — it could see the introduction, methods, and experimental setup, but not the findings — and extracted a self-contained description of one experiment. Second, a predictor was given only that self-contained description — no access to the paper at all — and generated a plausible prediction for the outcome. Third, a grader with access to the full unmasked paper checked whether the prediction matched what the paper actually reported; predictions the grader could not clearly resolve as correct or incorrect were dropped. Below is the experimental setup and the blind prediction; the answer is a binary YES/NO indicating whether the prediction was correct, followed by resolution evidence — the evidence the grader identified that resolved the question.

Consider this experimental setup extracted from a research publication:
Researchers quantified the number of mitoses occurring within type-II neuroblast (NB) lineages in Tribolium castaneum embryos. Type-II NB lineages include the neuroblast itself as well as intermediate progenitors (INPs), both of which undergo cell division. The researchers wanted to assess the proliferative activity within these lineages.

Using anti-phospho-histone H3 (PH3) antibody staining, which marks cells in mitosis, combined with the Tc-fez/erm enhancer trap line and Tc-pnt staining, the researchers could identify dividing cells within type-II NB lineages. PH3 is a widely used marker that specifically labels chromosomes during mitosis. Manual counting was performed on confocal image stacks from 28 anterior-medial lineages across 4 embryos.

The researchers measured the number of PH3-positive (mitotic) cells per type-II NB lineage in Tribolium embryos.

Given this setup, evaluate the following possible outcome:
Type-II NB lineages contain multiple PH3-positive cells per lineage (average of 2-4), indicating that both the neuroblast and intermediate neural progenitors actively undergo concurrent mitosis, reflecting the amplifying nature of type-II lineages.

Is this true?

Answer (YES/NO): NO